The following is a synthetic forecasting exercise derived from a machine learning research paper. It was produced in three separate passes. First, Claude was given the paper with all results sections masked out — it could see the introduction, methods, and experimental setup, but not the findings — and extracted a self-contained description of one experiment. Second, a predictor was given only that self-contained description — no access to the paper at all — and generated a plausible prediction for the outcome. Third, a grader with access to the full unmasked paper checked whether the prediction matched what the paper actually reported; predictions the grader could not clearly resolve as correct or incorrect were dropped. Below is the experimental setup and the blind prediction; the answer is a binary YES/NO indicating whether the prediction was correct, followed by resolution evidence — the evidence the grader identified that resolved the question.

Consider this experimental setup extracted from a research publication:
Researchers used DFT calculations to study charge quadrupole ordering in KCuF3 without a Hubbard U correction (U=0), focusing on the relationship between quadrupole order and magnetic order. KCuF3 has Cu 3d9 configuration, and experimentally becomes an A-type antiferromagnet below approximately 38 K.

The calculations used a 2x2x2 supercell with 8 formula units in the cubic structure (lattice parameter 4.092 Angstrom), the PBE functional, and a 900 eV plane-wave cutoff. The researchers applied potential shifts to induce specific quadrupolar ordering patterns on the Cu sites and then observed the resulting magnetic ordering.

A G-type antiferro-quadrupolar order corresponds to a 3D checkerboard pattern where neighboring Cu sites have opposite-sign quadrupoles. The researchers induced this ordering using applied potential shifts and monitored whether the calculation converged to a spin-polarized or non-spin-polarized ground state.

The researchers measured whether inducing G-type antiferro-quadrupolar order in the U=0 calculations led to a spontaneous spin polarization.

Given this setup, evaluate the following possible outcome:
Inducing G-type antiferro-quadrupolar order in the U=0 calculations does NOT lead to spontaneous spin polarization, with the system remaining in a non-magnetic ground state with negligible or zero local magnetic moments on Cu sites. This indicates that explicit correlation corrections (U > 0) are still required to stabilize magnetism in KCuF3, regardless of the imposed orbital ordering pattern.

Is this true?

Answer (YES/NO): NO